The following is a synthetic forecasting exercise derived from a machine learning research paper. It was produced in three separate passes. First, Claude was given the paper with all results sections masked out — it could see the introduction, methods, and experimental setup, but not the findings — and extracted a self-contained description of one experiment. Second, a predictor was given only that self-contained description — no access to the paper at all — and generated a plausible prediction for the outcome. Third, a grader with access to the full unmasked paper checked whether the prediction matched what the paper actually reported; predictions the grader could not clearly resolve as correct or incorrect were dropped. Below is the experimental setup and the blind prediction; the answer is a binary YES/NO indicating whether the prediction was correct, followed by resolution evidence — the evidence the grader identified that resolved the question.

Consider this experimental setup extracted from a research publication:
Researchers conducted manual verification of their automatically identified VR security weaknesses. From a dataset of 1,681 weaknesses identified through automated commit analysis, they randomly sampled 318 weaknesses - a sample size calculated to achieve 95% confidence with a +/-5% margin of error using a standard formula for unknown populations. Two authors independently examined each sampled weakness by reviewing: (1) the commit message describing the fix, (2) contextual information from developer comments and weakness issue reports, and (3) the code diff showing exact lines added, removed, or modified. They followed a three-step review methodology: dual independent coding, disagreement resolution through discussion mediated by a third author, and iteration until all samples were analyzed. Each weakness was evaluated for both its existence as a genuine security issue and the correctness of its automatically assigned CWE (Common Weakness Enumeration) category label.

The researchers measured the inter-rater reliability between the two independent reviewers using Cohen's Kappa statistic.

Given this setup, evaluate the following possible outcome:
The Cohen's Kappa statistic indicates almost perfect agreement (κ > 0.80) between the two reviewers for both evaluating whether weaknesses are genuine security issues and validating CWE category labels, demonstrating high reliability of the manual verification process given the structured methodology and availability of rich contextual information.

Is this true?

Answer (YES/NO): YES